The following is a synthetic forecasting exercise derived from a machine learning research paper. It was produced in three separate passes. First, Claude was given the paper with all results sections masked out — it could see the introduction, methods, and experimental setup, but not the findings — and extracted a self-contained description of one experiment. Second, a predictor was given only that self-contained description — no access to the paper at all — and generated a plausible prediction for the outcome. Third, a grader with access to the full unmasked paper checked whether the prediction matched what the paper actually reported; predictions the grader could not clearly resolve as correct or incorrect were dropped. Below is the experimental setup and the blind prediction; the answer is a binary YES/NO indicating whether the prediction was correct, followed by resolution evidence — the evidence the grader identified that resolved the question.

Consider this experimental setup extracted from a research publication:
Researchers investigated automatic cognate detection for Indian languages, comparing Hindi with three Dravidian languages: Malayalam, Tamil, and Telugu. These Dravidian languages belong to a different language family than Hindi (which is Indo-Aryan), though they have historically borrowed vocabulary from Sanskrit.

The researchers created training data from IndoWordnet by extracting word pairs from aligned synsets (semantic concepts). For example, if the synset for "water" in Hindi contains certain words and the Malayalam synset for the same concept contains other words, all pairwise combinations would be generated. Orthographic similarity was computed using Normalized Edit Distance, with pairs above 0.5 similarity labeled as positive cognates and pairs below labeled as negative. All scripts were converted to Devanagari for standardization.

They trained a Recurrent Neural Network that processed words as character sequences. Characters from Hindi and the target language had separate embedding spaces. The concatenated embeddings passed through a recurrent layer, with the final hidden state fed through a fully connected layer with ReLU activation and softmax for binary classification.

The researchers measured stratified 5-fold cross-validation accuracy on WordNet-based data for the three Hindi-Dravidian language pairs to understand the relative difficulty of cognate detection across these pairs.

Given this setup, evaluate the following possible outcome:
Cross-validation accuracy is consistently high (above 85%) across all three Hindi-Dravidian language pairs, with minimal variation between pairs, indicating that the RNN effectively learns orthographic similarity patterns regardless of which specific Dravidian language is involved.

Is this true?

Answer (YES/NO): NO